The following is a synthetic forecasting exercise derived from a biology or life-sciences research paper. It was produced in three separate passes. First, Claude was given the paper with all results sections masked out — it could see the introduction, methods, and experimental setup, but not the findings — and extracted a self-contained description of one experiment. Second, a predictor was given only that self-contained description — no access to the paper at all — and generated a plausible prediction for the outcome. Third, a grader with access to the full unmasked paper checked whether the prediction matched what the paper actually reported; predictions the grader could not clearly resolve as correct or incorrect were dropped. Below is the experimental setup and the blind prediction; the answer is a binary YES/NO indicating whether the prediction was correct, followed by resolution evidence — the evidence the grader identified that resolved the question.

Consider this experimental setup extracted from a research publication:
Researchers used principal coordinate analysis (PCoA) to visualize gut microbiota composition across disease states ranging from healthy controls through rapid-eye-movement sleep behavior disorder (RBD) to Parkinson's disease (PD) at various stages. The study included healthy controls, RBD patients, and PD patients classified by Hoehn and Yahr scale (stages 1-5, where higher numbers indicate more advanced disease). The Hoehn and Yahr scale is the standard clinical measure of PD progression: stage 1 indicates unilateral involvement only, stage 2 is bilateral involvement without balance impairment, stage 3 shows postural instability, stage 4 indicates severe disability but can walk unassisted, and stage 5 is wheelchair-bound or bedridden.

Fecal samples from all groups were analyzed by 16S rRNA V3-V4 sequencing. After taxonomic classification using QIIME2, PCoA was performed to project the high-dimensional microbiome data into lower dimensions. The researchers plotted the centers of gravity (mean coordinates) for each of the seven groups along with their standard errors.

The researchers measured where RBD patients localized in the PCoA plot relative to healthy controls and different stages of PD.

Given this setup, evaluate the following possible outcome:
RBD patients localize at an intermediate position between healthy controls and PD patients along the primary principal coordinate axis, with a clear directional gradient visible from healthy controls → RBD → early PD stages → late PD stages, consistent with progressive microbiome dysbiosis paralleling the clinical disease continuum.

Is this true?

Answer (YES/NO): YES